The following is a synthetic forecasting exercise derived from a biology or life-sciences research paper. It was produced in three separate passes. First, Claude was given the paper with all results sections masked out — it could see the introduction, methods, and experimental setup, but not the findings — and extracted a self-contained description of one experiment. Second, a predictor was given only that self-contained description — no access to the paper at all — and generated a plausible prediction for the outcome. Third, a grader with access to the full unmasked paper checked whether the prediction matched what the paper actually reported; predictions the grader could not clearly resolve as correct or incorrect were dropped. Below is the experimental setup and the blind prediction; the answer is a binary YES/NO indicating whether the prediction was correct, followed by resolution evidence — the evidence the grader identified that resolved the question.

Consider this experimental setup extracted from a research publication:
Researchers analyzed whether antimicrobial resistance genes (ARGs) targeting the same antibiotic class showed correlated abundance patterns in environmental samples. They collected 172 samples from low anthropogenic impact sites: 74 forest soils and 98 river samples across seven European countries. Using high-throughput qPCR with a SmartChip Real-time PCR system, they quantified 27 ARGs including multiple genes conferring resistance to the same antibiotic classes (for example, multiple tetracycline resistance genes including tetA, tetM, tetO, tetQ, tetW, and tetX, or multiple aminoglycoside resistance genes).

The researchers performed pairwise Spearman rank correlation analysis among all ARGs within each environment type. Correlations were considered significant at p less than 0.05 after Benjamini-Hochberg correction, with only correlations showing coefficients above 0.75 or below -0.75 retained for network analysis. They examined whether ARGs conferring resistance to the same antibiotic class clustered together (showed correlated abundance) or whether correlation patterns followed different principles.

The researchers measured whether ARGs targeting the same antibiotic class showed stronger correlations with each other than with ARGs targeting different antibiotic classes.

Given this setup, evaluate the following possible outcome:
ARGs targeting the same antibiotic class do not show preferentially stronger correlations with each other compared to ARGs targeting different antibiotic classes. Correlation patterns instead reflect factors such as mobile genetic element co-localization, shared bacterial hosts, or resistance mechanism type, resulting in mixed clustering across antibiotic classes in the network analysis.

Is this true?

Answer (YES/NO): YES